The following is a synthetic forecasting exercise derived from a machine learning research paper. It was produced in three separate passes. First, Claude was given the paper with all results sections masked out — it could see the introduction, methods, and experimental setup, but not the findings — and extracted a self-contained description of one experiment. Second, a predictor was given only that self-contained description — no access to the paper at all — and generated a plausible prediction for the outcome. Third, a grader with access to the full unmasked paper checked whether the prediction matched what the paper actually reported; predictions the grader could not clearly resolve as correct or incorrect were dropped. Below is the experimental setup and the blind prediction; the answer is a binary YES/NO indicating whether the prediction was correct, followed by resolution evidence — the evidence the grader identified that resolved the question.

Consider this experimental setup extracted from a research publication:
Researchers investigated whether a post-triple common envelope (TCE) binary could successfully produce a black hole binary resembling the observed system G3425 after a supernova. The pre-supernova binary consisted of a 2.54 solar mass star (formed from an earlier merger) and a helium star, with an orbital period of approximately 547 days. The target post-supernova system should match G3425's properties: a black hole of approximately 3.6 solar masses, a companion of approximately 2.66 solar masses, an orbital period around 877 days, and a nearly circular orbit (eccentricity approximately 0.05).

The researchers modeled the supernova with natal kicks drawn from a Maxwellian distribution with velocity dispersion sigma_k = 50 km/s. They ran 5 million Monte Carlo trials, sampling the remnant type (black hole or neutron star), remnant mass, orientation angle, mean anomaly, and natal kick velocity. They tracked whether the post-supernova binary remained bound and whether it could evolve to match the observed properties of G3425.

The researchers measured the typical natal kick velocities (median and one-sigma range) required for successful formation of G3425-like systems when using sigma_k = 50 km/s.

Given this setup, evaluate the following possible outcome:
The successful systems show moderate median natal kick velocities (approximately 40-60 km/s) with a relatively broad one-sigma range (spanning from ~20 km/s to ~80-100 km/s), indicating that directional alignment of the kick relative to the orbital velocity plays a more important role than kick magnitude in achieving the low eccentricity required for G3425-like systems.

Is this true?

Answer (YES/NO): NO